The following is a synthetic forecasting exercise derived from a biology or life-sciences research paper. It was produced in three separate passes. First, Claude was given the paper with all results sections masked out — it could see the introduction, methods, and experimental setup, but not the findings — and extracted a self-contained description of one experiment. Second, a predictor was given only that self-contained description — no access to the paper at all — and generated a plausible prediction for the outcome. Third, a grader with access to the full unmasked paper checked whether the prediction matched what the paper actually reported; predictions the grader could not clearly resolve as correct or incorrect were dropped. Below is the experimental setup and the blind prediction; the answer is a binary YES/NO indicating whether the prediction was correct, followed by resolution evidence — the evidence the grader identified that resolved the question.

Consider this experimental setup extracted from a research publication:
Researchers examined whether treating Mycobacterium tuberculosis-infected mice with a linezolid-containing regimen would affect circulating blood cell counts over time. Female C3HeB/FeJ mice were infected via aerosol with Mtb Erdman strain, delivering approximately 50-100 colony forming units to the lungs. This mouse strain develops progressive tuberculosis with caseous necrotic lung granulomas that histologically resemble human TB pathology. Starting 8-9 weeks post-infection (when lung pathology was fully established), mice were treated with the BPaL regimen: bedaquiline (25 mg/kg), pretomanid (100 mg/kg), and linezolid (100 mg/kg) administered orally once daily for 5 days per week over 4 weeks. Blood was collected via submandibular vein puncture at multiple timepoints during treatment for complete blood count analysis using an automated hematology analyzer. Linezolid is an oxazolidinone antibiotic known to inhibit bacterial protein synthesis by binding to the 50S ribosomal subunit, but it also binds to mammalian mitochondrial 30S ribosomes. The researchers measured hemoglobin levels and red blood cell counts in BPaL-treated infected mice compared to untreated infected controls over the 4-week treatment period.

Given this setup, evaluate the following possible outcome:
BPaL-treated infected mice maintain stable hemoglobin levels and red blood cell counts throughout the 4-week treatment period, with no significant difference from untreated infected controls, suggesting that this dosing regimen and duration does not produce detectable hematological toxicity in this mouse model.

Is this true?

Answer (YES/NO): NO